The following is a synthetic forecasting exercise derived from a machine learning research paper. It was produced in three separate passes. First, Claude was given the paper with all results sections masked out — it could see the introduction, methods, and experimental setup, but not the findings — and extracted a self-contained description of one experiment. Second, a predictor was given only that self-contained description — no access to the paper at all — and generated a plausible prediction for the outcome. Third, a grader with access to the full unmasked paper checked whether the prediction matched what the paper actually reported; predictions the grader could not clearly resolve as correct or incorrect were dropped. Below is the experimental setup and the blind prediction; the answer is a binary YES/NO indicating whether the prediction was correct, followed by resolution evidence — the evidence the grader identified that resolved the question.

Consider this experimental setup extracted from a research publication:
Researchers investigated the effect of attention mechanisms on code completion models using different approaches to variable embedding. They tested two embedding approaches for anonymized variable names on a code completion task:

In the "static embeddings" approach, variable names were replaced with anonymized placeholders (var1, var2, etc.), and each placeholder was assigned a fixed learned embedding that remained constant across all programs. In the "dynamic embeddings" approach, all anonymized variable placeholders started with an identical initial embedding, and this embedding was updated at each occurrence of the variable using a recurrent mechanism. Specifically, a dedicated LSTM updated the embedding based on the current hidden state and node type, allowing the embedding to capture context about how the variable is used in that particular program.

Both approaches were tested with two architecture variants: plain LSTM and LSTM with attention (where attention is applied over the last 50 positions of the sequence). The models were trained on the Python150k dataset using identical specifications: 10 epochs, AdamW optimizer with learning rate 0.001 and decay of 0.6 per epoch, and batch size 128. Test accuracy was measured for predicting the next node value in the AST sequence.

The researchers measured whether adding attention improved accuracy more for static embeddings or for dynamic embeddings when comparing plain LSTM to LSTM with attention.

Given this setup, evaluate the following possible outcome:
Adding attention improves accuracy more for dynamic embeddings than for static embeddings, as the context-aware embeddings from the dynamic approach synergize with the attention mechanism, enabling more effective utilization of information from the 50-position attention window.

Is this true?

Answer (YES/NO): NO